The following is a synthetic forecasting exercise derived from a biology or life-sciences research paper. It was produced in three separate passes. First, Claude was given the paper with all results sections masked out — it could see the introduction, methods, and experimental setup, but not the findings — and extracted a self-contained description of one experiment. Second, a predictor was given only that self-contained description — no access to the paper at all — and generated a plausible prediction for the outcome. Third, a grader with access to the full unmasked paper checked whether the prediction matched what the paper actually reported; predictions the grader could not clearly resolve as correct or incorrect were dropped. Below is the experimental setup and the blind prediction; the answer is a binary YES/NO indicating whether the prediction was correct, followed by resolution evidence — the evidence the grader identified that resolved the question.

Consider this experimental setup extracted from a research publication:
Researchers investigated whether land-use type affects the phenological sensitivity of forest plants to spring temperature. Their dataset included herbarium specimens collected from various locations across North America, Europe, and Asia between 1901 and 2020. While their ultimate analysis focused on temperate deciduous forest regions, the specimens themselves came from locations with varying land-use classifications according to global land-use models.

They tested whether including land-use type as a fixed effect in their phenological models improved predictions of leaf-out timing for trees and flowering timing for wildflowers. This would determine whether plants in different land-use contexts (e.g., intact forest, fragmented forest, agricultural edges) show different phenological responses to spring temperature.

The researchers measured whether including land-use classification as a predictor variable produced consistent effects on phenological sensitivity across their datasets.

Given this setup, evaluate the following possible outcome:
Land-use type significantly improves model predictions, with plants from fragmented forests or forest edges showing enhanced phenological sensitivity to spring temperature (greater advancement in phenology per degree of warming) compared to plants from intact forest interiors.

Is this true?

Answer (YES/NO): NO